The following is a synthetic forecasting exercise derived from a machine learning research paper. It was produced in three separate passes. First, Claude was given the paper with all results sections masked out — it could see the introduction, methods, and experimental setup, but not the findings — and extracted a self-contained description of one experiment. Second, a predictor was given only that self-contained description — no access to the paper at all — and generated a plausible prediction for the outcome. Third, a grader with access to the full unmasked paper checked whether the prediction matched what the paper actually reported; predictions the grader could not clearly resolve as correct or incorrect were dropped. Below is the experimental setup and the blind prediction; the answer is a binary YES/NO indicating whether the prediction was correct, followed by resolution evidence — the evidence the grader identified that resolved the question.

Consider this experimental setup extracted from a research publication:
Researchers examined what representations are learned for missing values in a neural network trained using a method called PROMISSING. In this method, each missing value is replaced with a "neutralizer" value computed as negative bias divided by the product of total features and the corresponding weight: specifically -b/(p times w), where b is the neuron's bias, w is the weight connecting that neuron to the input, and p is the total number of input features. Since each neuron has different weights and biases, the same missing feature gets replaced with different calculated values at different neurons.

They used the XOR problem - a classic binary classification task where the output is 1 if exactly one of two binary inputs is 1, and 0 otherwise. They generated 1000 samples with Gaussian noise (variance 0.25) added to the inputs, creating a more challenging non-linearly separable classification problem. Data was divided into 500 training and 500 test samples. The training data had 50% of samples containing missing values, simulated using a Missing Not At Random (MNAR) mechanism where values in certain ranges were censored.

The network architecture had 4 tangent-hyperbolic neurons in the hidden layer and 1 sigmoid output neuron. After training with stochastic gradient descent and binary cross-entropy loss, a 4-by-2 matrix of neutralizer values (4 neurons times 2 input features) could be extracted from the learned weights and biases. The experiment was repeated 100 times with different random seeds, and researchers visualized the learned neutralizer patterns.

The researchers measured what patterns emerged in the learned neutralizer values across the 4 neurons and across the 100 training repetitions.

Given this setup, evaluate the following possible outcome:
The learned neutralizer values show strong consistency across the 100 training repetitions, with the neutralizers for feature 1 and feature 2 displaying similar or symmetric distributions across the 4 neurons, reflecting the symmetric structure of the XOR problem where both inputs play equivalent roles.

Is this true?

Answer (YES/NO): NO